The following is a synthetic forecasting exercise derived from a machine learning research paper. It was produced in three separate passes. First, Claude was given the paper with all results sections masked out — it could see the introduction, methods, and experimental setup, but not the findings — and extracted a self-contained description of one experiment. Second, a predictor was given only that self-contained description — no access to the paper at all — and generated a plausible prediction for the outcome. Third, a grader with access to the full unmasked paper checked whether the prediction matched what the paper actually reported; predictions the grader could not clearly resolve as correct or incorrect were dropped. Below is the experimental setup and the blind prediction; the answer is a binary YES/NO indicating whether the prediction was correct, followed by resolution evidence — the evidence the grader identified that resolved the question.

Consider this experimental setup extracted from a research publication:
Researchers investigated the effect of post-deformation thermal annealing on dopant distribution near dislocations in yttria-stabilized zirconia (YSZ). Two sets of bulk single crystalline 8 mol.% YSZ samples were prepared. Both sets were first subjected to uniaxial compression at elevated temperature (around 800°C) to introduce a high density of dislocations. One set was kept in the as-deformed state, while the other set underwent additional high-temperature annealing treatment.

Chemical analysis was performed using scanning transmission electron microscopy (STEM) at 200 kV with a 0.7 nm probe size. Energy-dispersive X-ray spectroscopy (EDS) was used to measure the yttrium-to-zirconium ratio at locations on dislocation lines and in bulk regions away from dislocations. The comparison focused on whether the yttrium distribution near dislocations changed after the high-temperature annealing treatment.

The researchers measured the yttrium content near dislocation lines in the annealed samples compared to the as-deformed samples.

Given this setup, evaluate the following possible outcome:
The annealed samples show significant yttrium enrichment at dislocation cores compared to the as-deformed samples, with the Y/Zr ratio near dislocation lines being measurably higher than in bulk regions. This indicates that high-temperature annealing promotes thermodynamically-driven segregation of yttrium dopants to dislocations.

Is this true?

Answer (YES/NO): YES